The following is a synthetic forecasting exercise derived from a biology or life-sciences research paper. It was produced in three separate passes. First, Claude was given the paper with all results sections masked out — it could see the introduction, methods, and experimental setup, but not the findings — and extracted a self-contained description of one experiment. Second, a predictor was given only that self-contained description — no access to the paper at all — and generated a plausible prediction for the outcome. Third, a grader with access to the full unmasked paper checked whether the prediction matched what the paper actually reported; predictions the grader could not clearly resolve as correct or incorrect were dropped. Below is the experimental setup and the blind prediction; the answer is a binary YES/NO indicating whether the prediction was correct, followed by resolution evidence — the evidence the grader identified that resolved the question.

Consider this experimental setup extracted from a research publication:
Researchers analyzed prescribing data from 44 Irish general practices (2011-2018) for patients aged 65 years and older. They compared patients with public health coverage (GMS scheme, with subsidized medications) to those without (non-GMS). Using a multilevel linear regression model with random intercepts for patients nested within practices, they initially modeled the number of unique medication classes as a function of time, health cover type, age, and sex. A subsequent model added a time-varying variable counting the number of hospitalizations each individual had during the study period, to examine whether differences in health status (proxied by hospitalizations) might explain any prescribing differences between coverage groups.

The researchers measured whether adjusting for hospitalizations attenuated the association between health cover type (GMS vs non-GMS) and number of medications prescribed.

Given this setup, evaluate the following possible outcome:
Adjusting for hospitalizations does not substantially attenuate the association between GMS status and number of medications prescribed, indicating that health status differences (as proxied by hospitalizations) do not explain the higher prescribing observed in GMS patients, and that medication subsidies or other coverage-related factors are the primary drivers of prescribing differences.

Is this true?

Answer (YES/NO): NO